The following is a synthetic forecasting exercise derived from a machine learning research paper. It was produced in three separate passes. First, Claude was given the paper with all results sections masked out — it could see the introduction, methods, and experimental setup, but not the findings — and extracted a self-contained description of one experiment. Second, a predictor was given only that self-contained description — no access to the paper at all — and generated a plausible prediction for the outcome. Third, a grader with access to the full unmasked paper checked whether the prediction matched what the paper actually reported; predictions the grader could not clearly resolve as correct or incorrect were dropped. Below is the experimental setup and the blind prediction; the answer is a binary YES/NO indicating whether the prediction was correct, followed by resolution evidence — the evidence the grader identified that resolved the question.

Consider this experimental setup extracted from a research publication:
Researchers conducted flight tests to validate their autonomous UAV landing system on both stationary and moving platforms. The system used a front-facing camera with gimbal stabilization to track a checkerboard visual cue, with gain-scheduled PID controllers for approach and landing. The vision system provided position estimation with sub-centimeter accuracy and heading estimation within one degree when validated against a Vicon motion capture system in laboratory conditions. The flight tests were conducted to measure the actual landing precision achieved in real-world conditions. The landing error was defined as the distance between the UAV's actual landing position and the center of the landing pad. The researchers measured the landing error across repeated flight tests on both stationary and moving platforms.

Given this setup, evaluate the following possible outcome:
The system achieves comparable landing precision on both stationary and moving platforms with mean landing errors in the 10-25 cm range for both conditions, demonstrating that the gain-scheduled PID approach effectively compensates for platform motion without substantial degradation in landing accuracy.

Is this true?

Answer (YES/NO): NO